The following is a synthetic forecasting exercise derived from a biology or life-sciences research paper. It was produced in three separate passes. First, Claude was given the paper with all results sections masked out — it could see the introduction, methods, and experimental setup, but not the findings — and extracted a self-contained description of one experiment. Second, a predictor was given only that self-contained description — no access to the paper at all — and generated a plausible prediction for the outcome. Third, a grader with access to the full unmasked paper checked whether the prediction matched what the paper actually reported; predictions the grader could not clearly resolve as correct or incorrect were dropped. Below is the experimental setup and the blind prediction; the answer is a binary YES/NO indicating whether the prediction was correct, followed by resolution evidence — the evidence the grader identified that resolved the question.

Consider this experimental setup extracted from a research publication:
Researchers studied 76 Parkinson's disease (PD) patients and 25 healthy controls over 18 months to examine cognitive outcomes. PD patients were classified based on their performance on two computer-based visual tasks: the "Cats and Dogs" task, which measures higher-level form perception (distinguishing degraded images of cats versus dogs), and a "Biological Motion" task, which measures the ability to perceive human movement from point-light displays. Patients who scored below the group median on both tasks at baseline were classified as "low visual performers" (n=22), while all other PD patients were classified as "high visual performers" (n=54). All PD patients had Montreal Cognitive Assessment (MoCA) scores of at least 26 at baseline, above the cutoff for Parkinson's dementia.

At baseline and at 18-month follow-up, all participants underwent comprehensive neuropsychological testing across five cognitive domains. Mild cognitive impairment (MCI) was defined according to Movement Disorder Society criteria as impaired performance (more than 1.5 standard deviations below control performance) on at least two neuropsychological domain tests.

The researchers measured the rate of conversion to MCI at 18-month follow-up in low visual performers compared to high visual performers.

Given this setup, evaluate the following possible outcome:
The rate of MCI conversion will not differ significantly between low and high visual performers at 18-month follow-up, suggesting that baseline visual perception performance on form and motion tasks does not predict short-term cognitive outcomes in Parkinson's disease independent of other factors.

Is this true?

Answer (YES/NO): NO